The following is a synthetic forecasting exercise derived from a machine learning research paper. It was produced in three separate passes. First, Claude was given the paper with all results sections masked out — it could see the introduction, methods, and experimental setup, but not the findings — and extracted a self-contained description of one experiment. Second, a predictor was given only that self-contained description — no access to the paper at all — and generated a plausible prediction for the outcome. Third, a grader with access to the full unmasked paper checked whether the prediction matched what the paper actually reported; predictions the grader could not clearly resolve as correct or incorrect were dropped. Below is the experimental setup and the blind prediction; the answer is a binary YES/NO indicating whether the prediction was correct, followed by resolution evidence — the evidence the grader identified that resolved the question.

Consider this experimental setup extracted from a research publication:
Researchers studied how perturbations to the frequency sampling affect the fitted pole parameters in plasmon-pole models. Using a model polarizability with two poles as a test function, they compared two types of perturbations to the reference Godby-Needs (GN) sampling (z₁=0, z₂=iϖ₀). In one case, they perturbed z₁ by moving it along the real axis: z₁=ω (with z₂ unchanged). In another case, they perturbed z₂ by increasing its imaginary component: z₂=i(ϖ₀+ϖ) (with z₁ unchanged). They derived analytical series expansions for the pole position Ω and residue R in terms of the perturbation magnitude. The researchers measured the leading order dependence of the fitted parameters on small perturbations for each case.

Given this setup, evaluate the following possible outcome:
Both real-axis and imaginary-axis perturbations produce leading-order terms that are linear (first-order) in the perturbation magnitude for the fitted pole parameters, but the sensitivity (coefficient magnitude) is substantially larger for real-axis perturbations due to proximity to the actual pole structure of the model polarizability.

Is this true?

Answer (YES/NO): NO